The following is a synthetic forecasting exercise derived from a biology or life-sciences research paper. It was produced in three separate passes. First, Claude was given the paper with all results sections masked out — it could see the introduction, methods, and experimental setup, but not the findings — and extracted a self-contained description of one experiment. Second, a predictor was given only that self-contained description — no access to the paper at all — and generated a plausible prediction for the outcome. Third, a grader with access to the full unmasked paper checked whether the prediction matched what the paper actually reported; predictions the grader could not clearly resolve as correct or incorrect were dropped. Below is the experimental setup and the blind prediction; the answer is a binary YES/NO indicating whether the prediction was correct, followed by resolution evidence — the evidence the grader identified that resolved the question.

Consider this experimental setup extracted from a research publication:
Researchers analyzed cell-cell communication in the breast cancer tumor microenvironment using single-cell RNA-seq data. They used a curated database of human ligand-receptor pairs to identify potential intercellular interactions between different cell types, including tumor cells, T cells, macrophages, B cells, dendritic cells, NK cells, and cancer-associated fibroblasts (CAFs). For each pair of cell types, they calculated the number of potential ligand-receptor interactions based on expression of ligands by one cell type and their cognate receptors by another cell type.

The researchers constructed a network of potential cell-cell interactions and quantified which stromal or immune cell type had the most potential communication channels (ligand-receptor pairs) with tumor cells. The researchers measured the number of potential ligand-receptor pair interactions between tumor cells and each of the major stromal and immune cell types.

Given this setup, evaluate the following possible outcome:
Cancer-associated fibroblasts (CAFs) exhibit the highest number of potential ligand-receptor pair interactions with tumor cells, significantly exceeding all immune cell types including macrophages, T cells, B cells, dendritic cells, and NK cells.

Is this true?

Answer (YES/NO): NO